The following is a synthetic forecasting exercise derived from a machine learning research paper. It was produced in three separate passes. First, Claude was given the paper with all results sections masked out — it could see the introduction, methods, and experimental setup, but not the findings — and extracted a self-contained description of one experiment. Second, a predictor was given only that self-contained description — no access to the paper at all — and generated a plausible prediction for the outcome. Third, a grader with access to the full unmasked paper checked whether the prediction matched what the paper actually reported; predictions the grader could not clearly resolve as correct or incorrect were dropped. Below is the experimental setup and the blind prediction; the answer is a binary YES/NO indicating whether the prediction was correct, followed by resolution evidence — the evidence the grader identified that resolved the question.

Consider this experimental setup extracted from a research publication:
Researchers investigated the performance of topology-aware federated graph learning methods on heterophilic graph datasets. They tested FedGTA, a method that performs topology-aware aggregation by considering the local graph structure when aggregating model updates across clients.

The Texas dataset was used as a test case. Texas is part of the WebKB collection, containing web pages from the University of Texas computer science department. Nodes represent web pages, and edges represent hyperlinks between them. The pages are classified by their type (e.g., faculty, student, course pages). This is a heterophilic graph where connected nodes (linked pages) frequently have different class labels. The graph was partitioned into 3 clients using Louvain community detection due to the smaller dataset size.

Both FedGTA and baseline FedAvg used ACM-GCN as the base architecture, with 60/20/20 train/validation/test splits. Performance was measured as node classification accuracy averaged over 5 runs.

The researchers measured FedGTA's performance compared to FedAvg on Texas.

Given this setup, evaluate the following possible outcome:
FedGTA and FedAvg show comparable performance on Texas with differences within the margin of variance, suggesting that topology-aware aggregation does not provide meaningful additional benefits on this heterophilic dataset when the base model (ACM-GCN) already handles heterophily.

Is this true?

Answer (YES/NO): YES